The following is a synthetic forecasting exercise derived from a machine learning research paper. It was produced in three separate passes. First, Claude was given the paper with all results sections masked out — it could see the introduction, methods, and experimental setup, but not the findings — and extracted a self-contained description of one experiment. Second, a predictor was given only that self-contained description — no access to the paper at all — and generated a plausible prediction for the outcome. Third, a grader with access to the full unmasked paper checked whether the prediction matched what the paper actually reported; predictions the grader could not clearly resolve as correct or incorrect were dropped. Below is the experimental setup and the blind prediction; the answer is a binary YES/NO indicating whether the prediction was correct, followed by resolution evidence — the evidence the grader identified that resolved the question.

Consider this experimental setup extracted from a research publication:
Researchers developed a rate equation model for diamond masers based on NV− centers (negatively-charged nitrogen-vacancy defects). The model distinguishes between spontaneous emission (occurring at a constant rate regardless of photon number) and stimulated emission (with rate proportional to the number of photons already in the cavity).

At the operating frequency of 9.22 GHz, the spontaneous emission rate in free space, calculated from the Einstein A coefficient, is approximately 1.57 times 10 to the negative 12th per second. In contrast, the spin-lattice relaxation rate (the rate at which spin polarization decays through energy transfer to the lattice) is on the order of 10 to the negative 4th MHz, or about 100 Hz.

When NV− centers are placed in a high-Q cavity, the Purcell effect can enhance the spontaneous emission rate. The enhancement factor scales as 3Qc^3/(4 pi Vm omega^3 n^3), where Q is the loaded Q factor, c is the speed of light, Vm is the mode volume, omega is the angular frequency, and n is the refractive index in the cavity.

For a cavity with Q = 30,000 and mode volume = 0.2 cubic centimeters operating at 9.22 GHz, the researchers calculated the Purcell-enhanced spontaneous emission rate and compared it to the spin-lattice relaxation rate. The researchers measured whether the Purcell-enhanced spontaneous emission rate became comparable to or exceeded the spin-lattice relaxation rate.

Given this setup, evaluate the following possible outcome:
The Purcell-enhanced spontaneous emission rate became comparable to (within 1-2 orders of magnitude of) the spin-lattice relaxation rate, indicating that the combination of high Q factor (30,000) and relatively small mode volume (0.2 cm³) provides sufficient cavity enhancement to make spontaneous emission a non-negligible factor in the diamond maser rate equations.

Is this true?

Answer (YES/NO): NO